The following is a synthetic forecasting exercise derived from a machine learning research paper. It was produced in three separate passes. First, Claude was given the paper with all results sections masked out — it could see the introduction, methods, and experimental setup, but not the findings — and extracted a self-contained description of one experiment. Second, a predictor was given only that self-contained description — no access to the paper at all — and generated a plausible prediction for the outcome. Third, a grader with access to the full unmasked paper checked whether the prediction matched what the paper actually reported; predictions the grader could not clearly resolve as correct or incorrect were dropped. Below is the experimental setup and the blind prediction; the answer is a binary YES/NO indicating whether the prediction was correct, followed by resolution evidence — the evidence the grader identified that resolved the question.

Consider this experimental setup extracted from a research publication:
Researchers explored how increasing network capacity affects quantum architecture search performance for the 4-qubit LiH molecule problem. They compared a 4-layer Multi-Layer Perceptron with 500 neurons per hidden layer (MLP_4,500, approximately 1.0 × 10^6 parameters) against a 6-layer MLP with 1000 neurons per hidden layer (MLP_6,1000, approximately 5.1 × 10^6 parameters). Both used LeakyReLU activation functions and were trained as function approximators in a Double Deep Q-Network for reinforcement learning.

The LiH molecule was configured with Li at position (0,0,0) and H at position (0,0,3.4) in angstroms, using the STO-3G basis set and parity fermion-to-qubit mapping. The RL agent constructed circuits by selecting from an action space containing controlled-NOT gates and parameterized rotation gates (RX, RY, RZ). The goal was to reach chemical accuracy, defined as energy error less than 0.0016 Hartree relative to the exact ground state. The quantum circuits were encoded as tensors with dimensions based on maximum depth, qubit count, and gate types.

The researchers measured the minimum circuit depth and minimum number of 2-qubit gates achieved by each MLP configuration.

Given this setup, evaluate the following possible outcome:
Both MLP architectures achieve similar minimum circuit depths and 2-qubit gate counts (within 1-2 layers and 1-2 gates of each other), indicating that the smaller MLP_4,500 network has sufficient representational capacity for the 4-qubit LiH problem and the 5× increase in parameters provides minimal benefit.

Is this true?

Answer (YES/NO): NO